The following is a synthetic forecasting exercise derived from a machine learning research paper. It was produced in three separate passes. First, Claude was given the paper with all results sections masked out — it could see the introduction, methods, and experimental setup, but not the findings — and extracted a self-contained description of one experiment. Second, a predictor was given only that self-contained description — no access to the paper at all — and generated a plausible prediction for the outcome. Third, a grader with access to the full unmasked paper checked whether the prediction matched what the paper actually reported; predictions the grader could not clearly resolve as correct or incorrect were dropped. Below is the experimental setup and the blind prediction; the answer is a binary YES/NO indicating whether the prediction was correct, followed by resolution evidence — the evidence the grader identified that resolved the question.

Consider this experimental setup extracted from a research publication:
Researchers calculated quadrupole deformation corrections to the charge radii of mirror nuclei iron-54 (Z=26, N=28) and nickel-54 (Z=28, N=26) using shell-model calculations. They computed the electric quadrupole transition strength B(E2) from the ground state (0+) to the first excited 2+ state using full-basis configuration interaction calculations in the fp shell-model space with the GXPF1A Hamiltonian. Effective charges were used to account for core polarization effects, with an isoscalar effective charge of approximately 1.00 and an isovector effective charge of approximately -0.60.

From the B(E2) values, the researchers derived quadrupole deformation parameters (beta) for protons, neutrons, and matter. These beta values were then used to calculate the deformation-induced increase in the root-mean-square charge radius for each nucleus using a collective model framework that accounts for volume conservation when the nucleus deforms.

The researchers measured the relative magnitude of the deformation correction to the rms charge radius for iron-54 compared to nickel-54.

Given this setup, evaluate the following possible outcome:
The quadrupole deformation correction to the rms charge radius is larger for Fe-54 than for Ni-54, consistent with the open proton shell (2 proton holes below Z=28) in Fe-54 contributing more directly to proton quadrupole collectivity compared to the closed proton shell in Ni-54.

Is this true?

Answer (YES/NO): YES